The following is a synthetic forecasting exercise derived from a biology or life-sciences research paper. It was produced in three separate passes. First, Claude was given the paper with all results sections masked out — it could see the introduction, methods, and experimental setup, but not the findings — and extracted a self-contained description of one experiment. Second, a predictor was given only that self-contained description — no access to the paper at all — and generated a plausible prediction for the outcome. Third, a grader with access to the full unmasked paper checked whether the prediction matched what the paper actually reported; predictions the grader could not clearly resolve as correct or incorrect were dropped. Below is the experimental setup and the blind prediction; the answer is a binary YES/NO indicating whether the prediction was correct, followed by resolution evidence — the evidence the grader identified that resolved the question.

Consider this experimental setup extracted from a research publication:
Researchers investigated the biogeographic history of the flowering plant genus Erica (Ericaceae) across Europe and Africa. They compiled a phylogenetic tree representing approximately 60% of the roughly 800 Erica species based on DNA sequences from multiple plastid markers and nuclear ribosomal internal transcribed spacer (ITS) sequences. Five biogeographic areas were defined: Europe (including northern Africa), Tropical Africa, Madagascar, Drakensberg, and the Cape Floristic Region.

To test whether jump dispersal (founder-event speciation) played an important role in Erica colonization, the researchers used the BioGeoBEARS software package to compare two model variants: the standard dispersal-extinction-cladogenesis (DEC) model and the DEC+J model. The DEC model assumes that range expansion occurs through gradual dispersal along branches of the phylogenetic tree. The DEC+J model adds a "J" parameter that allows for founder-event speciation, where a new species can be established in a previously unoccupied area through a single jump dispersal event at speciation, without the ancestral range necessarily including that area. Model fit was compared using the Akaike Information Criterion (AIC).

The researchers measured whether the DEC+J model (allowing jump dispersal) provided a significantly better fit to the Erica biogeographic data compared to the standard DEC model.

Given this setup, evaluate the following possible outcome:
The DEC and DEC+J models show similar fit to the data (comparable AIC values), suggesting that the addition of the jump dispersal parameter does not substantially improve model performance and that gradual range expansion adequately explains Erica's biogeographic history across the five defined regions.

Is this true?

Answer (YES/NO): NO